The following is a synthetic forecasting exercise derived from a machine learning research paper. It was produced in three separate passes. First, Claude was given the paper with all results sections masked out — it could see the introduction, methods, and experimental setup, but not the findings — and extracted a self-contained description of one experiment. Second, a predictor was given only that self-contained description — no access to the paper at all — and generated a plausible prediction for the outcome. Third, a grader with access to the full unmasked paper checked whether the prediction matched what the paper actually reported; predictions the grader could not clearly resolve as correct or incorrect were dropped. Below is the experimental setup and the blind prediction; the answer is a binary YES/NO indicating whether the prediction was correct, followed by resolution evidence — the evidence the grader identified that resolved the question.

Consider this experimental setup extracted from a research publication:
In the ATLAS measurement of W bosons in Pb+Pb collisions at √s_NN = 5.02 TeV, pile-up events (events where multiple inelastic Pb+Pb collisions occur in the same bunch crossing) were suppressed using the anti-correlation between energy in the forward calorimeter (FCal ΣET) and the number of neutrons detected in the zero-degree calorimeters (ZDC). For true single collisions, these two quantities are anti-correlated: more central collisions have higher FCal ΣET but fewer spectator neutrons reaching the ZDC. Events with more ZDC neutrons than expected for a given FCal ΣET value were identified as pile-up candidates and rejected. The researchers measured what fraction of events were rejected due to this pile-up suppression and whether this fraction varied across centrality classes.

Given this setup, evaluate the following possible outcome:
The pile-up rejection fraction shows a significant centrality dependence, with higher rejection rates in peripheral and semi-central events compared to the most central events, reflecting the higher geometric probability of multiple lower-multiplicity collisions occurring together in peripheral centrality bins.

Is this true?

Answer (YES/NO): NO